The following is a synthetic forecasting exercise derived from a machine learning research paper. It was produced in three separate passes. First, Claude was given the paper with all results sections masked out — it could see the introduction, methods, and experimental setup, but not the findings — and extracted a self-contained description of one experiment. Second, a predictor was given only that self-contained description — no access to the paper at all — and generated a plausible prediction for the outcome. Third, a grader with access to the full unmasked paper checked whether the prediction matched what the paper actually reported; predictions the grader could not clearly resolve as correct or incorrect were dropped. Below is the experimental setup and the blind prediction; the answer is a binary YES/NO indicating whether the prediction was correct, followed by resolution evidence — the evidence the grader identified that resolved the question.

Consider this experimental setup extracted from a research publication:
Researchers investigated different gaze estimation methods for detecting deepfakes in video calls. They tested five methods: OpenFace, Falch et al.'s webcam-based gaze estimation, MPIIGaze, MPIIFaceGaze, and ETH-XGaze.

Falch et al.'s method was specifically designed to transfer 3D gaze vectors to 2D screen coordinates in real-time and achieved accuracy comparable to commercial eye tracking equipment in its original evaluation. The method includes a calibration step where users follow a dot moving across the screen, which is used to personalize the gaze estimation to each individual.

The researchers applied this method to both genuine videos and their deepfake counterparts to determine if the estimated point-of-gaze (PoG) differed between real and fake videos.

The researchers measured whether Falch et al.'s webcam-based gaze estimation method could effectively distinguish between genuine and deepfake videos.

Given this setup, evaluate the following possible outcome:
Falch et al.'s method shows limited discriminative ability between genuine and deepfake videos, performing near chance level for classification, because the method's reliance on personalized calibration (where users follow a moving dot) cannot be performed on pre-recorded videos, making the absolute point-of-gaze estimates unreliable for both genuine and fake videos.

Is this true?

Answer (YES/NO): NO